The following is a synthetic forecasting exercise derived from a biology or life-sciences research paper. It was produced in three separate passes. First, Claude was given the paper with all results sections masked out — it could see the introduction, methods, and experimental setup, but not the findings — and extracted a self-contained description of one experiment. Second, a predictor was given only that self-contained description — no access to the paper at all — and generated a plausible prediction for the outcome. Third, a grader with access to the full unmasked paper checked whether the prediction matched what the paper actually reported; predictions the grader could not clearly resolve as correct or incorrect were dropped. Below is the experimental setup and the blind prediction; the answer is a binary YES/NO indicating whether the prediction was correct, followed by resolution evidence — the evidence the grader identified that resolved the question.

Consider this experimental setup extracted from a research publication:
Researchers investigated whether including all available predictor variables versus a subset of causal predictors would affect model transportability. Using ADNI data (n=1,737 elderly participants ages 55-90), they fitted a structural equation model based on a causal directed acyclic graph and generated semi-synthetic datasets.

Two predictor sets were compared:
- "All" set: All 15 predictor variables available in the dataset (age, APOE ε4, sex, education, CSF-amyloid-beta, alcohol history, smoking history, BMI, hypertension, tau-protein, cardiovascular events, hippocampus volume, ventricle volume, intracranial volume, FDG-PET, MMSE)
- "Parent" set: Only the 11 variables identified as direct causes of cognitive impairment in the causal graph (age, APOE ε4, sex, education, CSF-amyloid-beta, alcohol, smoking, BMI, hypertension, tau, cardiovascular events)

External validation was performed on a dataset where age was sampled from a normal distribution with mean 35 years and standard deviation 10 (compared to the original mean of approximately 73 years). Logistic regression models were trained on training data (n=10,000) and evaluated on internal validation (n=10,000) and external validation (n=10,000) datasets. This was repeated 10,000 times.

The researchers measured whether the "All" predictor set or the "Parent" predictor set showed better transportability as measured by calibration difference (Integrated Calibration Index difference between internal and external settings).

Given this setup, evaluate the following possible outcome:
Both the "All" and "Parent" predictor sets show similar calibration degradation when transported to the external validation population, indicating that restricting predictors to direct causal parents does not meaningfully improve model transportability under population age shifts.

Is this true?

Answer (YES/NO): NO